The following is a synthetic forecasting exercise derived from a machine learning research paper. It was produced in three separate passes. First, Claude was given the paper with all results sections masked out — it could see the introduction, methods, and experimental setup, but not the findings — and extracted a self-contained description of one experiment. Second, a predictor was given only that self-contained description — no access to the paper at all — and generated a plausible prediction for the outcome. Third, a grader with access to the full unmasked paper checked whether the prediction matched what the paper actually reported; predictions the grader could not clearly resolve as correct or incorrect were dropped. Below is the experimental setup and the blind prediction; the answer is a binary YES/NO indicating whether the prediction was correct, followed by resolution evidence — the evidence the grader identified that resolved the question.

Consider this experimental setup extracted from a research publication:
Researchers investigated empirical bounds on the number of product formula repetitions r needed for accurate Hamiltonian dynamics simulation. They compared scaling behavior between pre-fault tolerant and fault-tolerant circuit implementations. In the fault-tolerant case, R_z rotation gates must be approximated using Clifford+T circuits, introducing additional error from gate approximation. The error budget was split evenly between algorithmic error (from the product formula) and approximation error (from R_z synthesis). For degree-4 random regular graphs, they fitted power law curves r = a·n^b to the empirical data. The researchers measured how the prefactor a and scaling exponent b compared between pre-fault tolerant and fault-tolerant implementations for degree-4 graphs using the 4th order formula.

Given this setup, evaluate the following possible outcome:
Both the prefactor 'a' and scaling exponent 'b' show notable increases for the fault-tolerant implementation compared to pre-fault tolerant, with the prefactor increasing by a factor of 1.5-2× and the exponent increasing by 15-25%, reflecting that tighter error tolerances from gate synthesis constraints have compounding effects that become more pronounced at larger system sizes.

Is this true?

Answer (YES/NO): NO